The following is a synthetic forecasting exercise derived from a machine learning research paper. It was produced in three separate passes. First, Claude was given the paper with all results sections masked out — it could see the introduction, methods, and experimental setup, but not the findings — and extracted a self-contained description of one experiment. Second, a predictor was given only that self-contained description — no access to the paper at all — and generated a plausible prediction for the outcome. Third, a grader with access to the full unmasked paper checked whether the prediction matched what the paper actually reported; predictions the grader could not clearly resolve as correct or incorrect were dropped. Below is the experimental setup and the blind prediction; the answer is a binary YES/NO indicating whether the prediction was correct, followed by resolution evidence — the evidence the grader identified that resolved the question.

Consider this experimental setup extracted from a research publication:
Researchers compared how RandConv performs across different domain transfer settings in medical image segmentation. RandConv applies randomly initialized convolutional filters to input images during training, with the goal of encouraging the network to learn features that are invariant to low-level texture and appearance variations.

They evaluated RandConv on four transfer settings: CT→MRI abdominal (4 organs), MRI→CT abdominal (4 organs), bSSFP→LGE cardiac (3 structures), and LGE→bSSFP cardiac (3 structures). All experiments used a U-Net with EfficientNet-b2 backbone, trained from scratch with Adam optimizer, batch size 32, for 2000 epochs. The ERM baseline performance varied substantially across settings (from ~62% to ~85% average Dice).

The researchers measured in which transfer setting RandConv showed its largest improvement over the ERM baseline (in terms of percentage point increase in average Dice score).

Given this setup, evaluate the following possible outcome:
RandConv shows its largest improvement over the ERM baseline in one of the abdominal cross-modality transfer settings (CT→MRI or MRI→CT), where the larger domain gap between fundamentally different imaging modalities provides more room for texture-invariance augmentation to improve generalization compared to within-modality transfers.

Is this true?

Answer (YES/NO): YES